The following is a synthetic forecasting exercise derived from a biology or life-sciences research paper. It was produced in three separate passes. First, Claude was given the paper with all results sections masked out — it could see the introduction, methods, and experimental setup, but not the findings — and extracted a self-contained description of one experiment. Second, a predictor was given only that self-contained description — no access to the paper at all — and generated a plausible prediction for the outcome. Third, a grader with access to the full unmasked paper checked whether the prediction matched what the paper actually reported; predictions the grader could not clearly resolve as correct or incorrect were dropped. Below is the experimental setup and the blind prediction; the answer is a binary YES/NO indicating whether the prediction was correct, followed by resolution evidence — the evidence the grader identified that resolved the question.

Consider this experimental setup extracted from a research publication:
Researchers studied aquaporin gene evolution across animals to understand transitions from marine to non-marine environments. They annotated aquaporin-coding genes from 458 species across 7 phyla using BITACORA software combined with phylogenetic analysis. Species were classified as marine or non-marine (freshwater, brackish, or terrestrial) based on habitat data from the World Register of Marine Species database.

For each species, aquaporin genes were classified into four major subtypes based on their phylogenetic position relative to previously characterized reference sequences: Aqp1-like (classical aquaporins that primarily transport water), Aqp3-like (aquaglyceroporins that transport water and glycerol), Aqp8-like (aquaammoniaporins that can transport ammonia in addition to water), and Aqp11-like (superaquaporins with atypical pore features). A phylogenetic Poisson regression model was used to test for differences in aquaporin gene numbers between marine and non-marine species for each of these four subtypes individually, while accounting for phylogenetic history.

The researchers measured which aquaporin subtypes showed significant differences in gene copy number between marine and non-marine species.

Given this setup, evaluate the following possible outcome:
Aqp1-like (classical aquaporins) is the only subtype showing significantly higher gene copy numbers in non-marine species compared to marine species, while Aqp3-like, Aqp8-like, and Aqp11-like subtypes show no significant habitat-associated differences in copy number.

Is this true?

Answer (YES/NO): NO